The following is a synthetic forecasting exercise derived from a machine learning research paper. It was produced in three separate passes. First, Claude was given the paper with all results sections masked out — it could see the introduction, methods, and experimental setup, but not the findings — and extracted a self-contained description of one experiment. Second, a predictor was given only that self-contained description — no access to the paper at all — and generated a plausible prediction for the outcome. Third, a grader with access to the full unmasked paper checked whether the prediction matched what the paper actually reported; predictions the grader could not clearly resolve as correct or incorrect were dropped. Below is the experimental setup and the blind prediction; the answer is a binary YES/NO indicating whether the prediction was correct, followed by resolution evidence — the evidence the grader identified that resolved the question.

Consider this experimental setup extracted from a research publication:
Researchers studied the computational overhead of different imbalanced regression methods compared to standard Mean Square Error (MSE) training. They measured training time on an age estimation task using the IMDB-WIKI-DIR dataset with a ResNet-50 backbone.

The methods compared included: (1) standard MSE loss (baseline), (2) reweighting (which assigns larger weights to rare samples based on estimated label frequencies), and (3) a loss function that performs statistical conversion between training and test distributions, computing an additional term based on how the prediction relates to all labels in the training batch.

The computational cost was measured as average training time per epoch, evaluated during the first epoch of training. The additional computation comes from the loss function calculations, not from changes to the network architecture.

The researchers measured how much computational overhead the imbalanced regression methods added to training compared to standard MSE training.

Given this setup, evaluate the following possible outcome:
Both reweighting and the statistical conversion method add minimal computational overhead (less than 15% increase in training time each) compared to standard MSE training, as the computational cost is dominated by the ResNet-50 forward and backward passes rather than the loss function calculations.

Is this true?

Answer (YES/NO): YES